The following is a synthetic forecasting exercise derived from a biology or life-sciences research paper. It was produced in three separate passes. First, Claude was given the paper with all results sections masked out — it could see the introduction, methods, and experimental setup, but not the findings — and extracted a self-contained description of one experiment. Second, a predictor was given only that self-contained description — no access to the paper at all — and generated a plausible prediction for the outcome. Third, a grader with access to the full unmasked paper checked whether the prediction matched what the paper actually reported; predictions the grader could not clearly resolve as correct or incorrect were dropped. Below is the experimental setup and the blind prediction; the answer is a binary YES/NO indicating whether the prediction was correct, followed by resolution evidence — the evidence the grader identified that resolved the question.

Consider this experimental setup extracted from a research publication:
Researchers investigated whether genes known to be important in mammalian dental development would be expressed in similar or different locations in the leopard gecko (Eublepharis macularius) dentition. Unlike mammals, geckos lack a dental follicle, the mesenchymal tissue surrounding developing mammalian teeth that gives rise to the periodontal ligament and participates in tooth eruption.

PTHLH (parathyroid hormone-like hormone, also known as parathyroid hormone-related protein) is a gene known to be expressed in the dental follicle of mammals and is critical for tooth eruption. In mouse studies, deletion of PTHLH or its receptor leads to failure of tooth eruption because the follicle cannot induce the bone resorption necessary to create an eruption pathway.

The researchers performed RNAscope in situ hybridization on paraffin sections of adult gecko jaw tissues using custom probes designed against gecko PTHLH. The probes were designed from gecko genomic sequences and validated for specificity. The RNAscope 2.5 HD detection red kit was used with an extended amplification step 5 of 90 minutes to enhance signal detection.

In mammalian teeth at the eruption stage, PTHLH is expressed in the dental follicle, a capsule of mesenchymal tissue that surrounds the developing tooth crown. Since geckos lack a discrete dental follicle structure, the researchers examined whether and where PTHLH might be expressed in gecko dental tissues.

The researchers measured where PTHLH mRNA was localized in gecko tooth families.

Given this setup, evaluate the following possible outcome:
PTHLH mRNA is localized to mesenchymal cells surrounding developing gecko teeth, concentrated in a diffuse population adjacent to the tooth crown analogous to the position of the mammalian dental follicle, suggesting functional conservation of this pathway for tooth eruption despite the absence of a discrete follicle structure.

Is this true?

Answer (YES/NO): NO